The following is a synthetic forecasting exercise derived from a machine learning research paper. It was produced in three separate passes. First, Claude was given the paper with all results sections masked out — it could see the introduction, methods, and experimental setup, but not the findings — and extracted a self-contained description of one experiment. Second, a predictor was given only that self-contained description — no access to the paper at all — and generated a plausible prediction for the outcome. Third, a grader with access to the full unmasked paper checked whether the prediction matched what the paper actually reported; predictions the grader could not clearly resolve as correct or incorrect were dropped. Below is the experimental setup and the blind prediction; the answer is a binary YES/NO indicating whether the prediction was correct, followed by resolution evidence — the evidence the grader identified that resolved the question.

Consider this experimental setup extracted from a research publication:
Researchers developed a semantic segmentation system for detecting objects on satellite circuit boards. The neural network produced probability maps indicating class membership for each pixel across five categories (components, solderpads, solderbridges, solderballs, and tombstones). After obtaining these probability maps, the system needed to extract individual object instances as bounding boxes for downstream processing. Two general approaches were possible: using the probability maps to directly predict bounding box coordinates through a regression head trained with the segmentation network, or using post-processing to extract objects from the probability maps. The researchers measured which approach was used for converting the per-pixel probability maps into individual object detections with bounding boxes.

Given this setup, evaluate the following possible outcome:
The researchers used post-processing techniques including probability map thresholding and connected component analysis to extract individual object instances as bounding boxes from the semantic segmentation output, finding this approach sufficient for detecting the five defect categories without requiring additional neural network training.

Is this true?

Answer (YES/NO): NO